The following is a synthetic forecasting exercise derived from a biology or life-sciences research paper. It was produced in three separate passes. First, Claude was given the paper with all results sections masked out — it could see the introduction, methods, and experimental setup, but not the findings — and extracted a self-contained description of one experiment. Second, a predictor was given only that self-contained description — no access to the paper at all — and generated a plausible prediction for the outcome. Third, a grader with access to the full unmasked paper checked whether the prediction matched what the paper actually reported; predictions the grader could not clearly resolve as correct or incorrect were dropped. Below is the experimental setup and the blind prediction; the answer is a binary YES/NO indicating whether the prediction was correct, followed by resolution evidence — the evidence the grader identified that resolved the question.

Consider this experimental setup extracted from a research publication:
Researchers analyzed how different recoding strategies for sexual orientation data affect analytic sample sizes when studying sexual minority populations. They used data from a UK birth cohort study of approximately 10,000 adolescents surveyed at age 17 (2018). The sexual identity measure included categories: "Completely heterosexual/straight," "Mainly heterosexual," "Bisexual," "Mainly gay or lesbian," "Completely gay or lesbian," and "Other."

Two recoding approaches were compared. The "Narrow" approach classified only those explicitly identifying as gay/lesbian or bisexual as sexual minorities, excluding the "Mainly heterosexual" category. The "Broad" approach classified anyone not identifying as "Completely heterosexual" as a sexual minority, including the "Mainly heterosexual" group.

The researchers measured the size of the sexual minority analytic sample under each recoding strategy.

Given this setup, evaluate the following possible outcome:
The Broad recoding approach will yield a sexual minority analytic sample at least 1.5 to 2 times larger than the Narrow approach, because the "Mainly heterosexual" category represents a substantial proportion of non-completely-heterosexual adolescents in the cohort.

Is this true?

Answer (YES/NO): YES